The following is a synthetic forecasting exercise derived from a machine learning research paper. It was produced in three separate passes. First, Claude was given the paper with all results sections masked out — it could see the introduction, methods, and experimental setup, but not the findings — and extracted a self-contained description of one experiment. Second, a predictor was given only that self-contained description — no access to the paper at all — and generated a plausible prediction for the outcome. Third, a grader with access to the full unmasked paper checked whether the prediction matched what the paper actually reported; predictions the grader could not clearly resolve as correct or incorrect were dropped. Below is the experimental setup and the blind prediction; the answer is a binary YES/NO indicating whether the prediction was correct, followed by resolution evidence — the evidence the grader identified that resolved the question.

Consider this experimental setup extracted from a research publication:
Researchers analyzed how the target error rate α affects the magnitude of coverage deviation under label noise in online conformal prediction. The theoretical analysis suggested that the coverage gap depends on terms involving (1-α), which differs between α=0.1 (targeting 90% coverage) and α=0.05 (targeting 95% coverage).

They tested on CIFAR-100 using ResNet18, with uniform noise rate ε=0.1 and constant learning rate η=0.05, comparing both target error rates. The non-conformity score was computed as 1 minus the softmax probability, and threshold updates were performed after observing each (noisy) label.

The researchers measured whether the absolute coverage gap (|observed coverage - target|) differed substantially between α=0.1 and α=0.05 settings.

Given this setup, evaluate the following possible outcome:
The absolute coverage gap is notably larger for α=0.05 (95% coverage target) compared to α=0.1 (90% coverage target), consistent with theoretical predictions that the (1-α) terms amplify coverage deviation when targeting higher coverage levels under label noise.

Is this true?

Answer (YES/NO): NO